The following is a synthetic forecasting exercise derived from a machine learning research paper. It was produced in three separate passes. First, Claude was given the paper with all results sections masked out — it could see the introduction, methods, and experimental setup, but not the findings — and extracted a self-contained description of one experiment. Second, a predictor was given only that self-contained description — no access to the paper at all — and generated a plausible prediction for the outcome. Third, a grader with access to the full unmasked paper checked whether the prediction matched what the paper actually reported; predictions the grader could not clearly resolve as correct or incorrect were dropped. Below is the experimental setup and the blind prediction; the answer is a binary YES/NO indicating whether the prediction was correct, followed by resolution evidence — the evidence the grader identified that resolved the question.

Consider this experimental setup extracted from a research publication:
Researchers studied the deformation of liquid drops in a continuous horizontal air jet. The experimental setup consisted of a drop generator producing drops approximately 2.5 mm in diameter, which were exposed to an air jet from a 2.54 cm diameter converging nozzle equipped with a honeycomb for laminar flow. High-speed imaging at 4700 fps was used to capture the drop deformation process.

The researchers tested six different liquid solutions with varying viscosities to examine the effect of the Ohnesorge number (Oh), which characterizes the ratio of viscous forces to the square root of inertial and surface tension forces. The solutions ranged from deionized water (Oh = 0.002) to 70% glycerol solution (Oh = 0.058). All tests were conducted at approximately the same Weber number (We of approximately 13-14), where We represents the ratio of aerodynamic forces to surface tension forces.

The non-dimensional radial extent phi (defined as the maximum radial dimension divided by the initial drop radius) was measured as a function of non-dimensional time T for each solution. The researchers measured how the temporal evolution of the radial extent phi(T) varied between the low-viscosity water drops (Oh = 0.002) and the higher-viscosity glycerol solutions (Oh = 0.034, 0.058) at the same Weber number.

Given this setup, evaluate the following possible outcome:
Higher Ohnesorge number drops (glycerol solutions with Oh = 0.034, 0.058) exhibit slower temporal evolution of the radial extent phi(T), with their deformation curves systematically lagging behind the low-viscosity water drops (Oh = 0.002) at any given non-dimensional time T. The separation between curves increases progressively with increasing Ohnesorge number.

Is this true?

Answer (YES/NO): NO